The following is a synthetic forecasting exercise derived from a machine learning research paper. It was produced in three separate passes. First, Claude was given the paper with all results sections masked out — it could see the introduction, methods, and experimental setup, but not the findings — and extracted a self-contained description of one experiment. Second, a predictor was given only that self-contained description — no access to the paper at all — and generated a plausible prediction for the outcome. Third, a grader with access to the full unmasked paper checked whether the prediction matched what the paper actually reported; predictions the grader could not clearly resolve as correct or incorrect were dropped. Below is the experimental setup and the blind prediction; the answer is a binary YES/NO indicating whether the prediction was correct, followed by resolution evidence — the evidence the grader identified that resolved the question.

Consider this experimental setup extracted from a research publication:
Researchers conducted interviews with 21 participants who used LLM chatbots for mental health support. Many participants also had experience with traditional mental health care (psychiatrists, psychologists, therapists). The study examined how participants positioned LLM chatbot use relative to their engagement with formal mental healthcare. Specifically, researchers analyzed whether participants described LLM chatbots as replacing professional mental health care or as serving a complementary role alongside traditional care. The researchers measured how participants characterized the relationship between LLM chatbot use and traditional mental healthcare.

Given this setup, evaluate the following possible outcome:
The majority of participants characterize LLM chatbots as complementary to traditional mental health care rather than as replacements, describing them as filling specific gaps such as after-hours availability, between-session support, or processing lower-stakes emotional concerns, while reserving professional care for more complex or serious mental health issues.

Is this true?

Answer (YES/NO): YES